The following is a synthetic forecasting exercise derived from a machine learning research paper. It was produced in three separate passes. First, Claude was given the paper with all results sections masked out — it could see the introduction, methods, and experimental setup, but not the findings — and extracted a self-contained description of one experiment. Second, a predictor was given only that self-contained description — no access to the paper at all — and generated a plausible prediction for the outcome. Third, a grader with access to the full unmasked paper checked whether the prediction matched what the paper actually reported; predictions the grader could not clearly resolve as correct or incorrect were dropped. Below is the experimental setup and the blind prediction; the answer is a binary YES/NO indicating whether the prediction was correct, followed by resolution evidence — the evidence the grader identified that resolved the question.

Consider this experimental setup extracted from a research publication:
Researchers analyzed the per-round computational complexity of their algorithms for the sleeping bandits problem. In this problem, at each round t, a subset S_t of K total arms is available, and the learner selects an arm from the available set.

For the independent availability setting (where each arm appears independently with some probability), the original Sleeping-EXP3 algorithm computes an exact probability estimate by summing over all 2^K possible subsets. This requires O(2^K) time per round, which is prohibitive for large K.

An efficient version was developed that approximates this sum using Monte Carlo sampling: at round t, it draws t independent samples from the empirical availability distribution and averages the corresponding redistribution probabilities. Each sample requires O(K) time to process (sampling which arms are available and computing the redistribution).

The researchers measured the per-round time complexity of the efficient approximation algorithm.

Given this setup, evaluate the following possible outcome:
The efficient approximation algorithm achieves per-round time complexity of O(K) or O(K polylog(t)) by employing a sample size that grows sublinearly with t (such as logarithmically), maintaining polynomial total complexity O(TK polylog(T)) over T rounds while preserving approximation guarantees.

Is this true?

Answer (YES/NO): NO